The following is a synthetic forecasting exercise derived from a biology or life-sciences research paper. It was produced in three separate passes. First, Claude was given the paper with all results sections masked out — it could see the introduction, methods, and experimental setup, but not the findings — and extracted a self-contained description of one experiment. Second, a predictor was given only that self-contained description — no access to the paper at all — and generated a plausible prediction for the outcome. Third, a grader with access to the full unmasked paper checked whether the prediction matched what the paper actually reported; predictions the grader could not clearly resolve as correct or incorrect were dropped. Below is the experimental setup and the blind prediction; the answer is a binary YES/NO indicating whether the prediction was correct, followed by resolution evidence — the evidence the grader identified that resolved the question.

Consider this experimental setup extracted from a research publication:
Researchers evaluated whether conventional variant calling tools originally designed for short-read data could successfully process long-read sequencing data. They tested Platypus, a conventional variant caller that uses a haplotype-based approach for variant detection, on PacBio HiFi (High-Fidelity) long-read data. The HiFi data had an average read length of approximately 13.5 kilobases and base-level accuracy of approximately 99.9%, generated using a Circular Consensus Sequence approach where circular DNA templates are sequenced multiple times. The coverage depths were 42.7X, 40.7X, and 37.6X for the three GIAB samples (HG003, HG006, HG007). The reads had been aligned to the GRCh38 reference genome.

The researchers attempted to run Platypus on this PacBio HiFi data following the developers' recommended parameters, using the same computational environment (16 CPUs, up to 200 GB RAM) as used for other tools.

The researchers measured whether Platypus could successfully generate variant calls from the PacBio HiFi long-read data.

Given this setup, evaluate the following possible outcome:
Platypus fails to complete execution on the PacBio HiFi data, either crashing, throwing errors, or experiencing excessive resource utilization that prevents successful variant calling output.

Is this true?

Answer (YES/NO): YES